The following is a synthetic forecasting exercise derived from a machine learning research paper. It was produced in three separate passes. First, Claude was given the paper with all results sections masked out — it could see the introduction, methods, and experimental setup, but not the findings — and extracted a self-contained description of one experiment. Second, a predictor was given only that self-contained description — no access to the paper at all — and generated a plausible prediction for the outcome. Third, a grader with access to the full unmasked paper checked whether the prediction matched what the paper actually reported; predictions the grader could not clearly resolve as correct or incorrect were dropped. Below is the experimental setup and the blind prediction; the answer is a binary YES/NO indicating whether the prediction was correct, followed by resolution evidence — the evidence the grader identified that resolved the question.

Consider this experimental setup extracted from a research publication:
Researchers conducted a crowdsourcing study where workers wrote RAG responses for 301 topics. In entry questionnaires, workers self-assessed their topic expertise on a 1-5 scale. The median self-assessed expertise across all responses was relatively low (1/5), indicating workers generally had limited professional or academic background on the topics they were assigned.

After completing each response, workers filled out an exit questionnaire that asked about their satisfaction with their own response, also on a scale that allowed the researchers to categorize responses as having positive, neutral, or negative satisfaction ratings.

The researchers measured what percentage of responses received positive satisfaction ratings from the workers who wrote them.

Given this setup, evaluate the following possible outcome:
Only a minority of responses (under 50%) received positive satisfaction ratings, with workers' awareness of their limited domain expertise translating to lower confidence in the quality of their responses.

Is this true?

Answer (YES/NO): NO